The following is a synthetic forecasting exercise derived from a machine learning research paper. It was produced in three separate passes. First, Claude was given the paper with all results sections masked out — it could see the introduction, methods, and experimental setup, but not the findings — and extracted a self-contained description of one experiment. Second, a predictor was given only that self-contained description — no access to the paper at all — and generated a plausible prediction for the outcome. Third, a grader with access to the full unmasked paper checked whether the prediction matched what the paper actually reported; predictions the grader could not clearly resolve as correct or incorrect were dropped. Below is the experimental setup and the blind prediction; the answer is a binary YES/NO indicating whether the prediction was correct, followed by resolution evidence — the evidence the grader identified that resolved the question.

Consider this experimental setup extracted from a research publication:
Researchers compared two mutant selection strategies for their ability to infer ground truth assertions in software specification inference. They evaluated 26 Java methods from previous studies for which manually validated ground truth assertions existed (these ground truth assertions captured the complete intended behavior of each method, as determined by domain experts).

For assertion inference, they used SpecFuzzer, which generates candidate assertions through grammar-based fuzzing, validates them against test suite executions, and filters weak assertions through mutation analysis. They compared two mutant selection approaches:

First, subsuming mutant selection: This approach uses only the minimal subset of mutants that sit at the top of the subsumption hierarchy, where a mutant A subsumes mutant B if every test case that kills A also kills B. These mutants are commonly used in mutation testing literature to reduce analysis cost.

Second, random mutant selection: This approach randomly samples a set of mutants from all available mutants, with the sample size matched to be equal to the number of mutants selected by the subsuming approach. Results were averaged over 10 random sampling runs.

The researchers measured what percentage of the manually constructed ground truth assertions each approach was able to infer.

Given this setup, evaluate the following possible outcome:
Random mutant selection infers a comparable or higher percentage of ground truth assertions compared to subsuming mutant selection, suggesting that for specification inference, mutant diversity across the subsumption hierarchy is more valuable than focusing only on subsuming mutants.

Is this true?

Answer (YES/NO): NO